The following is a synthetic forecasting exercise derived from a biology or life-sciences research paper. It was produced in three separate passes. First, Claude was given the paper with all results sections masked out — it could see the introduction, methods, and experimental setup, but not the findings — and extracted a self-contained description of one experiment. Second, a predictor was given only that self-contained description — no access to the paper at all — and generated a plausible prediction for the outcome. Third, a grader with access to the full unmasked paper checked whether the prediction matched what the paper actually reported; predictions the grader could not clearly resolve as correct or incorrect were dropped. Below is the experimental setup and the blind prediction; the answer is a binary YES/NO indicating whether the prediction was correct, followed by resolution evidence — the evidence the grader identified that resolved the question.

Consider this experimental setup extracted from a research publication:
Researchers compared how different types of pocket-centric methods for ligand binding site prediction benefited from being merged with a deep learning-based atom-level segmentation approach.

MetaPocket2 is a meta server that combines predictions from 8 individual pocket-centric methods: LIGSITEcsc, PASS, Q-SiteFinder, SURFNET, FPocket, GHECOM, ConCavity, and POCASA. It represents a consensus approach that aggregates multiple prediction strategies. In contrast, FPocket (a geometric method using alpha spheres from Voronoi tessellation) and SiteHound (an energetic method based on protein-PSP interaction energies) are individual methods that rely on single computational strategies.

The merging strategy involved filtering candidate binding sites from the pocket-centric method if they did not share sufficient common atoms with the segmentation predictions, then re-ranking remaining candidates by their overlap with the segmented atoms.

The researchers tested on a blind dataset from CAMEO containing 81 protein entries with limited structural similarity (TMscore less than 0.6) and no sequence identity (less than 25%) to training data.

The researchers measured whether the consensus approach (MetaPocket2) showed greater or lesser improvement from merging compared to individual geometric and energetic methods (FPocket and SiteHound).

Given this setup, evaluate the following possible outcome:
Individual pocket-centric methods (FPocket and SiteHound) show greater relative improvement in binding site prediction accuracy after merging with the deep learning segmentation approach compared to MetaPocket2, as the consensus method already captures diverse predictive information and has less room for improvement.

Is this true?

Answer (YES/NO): YES